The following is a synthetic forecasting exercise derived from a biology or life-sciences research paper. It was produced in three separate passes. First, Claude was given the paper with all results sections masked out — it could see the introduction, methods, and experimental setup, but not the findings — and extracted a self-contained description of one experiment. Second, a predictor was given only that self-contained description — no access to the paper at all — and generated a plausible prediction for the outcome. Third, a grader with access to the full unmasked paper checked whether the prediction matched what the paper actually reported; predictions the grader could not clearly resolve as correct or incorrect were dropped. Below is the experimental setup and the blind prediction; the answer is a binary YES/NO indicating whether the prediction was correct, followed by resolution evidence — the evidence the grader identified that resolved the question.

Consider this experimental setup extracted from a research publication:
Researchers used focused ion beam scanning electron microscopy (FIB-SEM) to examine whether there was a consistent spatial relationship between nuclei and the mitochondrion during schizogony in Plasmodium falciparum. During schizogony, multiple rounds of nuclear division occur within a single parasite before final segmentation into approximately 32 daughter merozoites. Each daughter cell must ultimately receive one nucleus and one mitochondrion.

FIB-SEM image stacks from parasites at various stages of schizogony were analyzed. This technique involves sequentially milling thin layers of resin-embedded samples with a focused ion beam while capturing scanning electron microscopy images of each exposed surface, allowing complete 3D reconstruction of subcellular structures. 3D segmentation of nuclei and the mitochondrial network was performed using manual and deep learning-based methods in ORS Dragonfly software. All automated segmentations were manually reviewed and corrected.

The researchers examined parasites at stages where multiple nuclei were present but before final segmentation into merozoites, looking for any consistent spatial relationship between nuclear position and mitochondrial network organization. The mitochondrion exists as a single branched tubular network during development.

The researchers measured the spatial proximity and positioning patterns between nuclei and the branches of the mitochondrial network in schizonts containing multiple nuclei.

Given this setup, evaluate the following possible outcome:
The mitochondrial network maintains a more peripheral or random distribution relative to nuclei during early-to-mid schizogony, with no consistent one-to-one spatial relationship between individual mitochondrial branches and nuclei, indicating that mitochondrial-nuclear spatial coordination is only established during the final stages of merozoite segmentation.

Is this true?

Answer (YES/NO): YES